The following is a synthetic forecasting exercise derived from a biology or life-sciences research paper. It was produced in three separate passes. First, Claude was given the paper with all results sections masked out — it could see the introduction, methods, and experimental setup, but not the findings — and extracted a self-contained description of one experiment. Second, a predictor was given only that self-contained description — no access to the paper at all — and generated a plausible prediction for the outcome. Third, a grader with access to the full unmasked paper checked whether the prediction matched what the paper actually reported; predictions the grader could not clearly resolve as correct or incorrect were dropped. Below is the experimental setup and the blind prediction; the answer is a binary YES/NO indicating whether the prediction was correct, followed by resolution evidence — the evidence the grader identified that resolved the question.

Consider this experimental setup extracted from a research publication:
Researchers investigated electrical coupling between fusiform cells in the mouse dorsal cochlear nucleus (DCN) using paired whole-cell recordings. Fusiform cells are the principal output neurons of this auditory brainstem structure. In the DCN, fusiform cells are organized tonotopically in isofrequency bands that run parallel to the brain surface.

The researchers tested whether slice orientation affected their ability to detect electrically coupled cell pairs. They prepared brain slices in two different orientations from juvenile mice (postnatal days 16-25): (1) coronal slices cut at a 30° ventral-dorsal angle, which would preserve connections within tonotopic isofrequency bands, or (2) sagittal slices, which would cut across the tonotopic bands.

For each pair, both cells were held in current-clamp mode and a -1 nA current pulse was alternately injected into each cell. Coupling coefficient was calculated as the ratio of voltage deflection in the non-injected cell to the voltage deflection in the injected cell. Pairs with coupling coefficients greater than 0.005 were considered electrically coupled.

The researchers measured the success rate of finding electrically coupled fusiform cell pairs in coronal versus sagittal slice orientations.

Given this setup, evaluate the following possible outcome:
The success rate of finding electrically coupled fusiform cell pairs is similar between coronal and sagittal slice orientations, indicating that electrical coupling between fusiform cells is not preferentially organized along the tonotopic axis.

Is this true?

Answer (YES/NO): NO